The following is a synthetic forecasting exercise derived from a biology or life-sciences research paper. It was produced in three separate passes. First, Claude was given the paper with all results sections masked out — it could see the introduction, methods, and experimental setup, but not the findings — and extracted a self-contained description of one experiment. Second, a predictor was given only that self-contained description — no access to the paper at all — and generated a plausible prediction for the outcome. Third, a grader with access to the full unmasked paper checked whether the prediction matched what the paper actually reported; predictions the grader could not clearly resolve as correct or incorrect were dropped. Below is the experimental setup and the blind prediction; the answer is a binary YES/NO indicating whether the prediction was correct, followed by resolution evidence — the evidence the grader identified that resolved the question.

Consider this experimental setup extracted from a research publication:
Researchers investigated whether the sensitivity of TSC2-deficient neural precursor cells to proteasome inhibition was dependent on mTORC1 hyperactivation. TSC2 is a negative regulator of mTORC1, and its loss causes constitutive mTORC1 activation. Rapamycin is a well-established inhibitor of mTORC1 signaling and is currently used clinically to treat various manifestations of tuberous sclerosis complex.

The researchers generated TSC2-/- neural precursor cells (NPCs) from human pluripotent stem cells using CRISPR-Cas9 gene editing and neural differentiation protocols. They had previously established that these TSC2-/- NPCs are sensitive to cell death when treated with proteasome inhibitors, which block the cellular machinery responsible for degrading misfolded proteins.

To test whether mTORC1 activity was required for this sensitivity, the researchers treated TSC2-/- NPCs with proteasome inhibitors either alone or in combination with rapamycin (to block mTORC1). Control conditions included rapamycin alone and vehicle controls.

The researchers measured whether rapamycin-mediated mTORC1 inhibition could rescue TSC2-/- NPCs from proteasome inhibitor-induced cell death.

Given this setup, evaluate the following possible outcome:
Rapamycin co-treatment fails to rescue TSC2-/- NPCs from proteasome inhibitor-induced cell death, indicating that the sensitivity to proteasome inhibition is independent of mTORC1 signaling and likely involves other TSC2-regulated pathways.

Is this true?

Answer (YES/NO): YES